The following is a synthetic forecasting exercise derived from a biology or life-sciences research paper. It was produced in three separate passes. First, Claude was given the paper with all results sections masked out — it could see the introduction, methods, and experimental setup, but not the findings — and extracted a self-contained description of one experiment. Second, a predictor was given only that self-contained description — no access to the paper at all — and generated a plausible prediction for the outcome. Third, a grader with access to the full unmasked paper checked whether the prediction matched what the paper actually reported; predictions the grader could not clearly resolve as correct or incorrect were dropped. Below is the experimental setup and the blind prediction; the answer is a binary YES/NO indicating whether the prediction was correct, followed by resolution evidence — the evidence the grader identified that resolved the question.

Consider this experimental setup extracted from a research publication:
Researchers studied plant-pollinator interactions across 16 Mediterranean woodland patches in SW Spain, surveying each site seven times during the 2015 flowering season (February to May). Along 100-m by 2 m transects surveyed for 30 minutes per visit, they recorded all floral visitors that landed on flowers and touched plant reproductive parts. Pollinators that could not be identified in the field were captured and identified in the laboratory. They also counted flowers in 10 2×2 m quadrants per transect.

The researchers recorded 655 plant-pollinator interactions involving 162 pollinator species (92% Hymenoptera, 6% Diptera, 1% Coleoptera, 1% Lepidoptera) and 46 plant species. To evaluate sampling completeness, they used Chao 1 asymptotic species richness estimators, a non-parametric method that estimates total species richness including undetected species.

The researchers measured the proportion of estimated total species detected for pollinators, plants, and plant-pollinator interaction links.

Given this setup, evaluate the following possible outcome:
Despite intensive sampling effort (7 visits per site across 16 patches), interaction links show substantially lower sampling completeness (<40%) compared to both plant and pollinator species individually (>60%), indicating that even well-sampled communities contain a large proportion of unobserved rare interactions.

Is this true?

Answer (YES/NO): NO